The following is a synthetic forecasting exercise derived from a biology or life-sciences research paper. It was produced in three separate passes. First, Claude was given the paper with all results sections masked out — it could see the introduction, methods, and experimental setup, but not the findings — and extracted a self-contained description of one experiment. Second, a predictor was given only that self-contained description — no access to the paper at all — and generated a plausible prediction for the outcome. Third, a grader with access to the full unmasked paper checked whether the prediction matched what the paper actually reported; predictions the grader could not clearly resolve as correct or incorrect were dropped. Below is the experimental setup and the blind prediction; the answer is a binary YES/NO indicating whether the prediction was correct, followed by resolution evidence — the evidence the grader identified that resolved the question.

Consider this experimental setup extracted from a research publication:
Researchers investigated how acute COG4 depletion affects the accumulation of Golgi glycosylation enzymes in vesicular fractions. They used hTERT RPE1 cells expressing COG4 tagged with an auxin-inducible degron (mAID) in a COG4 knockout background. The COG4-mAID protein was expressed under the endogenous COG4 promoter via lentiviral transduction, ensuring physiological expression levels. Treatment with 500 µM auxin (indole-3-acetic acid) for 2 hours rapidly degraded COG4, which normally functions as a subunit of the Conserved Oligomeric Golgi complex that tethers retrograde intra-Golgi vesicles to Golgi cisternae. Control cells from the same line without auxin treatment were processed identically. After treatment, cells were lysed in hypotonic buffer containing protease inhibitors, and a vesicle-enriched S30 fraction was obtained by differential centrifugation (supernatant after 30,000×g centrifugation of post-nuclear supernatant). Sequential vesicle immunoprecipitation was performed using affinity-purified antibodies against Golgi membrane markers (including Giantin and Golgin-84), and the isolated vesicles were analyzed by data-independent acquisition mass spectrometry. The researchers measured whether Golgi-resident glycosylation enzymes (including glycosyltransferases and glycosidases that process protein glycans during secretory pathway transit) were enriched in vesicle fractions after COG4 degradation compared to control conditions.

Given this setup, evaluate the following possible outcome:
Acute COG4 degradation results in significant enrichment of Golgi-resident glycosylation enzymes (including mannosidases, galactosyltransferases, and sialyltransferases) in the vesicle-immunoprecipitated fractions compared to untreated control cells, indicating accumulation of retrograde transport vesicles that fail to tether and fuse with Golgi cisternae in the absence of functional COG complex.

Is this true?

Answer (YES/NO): YES